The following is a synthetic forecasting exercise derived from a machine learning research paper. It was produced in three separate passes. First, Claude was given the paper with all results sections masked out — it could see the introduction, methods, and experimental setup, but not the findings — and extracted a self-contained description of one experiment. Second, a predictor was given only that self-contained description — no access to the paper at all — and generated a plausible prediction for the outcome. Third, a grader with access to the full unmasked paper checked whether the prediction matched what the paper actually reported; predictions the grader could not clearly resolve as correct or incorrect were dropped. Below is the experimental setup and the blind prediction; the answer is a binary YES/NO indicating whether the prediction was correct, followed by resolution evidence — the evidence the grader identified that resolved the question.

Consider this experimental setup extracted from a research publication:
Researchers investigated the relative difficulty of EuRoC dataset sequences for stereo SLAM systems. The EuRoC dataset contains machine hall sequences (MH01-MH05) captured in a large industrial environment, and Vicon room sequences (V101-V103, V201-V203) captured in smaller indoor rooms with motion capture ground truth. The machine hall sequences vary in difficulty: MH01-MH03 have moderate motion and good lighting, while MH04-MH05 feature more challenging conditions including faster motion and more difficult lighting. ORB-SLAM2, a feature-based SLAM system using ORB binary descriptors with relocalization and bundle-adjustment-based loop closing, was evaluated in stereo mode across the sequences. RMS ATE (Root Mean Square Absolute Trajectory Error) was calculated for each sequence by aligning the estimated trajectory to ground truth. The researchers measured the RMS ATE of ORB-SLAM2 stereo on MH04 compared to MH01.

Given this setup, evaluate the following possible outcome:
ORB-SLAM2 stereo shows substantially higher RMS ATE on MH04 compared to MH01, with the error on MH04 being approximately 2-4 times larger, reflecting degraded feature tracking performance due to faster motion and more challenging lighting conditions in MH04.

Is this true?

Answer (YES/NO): YES